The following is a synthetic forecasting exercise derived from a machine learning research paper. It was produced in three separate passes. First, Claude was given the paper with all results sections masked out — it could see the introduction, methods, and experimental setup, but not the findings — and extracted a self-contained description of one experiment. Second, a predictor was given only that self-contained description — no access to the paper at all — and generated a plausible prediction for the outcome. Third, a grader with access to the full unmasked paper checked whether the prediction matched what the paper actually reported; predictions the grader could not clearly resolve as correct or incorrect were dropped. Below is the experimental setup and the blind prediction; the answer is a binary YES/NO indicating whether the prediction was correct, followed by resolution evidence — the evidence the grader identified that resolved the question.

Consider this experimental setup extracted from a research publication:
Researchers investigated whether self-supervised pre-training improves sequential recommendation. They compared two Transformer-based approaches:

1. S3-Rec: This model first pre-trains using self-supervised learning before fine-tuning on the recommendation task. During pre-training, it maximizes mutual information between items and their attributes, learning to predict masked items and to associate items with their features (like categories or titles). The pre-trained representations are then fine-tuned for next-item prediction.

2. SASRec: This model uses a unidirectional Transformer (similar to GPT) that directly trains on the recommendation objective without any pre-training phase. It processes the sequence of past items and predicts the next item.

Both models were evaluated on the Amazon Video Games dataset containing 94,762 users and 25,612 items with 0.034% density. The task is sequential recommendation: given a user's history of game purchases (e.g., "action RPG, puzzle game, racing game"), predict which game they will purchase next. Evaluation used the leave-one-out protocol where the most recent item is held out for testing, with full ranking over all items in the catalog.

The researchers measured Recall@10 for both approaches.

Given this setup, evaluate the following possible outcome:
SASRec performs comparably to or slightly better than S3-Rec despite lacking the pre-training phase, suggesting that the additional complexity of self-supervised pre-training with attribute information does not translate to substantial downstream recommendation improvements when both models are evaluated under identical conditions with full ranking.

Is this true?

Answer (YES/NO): YES